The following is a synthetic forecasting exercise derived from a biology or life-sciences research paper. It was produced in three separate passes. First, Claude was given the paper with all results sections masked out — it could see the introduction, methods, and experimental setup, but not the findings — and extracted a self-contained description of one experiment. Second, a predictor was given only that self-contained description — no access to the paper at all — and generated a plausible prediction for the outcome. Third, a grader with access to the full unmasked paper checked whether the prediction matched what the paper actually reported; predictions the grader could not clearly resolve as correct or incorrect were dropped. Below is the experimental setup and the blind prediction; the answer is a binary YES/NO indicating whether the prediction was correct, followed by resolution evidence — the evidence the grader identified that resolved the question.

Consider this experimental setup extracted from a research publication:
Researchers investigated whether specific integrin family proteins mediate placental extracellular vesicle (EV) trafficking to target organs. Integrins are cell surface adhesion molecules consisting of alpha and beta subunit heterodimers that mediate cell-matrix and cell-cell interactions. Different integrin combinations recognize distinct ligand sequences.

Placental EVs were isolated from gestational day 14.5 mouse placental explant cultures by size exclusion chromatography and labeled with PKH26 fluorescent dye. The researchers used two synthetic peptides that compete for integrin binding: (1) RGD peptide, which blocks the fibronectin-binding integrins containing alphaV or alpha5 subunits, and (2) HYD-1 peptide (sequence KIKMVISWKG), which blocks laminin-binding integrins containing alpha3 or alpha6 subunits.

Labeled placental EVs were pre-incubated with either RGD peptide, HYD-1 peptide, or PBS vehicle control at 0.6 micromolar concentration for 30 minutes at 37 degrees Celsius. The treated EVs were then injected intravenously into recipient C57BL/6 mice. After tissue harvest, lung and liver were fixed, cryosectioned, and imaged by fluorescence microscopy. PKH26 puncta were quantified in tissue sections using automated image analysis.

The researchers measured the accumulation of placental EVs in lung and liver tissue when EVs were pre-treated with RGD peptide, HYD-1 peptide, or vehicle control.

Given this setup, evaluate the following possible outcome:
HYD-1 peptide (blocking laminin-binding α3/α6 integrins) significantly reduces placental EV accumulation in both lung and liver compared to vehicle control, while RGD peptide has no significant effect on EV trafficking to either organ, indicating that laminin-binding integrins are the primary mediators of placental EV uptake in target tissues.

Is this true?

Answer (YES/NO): NO